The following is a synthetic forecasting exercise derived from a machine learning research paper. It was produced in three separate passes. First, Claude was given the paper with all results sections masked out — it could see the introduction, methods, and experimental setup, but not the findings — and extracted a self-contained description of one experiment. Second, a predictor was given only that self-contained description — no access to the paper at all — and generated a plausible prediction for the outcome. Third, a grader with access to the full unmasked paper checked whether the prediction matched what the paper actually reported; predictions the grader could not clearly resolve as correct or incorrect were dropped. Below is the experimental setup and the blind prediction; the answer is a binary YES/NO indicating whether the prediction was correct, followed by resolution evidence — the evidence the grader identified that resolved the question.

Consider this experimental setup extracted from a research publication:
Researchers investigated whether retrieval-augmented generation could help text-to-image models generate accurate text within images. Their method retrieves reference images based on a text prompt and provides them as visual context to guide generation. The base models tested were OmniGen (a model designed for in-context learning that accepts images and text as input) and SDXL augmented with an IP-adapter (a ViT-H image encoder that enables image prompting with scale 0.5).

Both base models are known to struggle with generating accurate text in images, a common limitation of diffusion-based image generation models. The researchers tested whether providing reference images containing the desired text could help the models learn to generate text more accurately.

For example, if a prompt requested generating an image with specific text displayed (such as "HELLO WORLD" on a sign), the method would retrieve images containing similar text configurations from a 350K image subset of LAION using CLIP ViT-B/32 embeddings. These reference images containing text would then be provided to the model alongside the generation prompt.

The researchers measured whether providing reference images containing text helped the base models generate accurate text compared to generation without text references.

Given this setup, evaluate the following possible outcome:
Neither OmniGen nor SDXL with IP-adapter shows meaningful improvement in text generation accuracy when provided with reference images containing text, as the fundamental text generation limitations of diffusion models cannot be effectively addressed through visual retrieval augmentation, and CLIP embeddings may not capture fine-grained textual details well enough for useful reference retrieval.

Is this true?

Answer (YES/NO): YES